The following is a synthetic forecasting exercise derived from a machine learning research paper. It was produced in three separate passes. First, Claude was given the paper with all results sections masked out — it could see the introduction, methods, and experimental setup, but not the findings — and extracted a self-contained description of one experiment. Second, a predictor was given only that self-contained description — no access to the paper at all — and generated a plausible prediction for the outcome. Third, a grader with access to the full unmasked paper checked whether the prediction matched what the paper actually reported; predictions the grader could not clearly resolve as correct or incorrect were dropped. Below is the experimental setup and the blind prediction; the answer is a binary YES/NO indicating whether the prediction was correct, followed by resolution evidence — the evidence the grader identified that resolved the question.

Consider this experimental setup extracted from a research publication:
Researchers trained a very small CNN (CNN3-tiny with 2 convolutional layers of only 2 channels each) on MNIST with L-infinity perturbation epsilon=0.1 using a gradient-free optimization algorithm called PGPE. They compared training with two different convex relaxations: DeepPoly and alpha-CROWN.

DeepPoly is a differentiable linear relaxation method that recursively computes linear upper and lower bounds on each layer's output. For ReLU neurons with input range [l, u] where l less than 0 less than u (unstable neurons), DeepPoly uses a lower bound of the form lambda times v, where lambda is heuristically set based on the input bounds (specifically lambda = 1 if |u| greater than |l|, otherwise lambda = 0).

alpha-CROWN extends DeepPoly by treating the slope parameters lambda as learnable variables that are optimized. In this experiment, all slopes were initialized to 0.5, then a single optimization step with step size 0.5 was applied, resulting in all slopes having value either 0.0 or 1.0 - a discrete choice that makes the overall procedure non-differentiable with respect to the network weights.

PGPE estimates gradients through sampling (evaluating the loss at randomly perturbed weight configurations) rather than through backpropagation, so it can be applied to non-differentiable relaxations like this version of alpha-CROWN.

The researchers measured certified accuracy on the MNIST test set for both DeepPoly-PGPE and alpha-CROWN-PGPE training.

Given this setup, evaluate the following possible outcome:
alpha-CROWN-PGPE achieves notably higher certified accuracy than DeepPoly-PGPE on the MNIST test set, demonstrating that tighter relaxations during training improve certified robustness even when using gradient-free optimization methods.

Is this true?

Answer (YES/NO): NO